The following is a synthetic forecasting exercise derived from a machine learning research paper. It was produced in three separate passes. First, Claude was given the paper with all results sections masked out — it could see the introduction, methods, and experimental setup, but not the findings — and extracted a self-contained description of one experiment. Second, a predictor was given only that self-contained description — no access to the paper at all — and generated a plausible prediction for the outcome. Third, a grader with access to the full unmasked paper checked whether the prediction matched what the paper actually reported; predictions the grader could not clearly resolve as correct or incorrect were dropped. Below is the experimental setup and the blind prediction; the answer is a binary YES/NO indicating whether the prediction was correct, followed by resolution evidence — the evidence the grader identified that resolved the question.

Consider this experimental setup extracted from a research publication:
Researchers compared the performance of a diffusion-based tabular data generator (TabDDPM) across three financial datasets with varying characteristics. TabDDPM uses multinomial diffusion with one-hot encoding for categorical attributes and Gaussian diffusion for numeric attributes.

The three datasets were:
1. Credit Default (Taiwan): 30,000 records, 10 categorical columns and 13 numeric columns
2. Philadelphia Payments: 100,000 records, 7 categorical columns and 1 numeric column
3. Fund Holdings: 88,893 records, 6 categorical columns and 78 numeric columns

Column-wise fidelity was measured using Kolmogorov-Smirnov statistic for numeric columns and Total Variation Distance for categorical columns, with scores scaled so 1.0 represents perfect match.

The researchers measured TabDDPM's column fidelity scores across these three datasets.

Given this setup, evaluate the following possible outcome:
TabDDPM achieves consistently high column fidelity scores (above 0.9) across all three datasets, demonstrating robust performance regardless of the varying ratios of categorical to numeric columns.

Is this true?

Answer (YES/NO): NO